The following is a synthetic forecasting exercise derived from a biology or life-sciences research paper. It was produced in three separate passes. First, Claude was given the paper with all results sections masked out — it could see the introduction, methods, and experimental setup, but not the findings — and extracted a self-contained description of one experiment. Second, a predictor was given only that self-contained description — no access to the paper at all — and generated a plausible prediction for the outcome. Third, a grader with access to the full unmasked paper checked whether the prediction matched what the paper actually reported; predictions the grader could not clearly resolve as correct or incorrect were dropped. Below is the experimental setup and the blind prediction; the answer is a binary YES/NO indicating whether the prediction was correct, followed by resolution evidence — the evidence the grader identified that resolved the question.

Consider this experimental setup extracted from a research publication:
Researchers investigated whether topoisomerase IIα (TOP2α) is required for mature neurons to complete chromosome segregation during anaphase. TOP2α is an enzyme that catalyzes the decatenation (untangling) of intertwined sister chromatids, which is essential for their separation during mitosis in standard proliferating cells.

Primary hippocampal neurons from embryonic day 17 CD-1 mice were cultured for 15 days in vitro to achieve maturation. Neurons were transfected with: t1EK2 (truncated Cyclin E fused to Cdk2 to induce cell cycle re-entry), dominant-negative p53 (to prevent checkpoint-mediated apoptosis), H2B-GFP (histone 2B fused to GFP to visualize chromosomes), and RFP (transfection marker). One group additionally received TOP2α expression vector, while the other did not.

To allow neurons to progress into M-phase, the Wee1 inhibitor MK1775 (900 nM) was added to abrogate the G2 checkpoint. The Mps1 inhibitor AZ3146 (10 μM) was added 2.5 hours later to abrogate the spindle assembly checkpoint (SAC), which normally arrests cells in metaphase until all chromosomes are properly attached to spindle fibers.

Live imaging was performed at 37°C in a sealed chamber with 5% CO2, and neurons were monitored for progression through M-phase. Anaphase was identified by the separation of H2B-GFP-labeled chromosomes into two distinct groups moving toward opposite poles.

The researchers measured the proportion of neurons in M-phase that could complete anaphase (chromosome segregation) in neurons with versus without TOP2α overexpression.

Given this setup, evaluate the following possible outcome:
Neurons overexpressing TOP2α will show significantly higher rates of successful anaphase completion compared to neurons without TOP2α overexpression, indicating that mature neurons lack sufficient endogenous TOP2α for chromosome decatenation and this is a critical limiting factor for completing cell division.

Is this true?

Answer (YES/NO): NO